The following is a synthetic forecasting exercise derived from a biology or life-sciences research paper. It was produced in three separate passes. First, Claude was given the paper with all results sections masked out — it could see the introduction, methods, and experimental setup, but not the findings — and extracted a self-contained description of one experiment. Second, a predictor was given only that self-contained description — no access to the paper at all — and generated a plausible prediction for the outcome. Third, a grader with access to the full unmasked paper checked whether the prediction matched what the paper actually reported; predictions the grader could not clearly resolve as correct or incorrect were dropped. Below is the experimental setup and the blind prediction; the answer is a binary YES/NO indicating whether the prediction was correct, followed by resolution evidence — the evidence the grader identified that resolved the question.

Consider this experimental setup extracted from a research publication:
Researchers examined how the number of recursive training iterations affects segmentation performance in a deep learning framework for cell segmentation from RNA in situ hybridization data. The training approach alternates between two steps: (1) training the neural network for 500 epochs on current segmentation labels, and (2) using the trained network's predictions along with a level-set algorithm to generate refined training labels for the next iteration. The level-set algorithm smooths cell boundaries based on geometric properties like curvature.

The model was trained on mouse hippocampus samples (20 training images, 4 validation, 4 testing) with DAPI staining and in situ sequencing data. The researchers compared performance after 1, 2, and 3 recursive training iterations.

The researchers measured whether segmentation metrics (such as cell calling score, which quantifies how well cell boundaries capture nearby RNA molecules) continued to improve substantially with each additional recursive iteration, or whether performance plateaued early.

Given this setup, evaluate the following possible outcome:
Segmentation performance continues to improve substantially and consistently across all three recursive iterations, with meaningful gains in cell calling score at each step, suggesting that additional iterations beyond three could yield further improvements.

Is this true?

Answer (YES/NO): NO